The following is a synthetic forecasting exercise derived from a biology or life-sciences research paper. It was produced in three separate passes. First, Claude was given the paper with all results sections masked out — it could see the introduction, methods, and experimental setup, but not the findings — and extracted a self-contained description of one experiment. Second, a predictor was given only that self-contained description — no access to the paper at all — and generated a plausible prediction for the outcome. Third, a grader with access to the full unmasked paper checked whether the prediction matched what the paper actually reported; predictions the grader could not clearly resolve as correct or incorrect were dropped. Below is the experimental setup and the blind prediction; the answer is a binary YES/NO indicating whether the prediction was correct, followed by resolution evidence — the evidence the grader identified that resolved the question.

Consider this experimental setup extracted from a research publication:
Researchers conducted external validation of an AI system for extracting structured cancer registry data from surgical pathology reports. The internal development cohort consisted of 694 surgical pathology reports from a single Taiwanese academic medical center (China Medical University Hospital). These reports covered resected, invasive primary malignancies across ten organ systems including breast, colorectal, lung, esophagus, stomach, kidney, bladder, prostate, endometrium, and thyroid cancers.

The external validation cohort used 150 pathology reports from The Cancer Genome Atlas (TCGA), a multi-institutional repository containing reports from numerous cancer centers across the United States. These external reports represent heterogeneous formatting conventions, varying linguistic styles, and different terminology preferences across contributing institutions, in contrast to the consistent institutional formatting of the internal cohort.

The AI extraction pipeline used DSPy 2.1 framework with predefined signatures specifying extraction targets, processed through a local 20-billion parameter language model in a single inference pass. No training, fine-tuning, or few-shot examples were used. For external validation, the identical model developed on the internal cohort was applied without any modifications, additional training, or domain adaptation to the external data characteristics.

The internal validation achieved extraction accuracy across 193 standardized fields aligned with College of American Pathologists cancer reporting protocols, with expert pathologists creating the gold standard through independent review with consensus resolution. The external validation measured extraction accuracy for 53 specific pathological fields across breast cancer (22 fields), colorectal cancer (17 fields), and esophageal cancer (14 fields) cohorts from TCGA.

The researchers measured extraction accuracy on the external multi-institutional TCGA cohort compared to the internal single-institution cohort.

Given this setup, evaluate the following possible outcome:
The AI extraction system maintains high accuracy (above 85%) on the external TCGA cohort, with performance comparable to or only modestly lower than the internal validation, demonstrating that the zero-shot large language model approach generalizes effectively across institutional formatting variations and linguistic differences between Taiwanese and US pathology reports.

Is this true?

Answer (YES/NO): YES